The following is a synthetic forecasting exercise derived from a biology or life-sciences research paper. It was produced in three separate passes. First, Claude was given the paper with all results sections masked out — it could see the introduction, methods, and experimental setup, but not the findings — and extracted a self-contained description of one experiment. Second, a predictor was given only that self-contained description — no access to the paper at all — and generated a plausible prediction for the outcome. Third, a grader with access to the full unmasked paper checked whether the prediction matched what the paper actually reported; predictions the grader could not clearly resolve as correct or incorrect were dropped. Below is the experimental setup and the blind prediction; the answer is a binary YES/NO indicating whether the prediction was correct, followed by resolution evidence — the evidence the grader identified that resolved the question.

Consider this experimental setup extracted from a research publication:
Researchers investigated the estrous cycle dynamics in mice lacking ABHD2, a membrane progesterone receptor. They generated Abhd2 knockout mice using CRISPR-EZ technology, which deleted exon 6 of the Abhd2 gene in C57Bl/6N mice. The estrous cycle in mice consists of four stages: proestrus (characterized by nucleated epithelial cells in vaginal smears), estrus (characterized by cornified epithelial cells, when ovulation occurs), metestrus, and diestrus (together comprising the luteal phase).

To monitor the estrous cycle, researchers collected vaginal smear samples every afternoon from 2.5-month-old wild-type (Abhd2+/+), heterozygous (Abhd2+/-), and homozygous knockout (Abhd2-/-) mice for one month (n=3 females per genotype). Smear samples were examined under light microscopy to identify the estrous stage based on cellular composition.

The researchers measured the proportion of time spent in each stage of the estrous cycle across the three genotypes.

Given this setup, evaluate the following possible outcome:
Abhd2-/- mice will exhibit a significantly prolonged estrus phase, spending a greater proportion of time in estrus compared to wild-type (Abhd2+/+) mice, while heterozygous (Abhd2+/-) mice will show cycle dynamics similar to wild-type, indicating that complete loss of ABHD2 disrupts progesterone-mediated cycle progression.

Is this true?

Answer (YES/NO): NO